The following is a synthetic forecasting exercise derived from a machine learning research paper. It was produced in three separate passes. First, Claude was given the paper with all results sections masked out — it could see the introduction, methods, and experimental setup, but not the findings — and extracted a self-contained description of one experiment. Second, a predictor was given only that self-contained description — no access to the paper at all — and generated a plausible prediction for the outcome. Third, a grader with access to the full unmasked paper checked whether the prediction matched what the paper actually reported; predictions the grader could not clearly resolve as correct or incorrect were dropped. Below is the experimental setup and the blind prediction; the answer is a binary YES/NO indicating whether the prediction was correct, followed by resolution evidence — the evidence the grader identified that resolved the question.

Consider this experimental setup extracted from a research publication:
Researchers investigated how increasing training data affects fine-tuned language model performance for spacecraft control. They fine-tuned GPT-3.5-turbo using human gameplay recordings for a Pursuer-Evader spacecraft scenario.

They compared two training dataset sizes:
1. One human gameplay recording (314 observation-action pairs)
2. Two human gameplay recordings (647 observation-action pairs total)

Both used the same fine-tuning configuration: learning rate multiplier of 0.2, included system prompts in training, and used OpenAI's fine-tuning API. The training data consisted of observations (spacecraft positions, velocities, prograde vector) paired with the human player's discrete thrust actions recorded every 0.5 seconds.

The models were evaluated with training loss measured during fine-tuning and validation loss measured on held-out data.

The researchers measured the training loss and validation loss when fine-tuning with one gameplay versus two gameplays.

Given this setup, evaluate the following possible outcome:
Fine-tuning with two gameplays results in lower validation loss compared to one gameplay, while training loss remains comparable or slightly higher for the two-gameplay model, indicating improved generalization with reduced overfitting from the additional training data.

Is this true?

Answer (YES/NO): NO